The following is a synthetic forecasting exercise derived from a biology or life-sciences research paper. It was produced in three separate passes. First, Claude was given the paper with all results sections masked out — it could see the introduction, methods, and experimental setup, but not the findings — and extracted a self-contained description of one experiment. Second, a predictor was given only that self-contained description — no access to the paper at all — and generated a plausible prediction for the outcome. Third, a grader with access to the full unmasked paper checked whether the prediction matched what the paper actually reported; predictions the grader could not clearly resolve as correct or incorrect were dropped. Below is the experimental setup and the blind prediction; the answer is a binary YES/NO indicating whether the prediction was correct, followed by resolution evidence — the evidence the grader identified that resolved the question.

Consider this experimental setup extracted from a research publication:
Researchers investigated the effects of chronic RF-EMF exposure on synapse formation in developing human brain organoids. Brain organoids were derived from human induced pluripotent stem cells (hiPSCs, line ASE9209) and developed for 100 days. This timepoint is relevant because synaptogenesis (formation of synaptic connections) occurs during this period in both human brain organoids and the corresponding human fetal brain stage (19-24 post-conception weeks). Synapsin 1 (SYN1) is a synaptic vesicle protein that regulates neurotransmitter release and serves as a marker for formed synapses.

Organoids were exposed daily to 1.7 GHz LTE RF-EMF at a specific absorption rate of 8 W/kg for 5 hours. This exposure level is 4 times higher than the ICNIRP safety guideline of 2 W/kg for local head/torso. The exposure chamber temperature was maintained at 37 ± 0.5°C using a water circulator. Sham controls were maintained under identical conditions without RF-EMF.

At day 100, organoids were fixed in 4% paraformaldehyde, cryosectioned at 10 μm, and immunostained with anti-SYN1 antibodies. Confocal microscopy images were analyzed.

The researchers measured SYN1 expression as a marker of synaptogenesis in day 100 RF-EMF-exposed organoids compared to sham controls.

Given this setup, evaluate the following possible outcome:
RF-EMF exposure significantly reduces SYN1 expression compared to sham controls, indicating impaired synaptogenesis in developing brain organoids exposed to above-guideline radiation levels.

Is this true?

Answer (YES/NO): NO